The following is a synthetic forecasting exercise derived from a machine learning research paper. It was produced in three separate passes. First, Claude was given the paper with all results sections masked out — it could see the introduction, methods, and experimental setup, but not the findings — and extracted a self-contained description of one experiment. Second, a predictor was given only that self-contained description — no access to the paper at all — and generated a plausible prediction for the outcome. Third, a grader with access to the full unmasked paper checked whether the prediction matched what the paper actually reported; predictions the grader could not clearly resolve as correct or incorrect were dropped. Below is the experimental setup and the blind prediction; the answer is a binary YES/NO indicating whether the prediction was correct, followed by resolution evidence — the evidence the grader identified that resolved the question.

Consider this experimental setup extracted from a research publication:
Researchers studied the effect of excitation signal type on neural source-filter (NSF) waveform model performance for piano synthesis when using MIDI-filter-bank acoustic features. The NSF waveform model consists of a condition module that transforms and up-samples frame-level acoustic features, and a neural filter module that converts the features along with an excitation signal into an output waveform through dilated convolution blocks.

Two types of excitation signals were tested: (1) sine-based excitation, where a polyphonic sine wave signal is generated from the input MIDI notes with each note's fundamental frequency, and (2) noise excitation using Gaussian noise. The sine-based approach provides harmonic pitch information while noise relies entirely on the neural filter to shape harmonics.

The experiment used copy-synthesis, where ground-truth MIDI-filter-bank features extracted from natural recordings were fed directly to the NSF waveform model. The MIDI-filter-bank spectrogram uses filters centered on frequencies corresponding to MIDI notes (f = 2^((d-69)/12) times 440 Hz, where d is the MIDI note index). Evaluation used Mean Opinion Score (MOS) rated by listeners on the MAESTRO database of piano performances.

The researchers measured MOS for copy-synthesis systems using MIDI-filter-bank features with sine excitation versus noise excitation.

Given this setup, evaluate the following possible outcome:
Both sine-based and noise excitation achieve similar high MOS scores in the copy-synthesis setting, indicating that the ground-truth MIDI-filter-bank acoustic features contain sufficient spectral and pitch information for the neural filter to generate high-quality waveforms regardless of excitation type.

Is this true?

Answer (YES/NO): YES